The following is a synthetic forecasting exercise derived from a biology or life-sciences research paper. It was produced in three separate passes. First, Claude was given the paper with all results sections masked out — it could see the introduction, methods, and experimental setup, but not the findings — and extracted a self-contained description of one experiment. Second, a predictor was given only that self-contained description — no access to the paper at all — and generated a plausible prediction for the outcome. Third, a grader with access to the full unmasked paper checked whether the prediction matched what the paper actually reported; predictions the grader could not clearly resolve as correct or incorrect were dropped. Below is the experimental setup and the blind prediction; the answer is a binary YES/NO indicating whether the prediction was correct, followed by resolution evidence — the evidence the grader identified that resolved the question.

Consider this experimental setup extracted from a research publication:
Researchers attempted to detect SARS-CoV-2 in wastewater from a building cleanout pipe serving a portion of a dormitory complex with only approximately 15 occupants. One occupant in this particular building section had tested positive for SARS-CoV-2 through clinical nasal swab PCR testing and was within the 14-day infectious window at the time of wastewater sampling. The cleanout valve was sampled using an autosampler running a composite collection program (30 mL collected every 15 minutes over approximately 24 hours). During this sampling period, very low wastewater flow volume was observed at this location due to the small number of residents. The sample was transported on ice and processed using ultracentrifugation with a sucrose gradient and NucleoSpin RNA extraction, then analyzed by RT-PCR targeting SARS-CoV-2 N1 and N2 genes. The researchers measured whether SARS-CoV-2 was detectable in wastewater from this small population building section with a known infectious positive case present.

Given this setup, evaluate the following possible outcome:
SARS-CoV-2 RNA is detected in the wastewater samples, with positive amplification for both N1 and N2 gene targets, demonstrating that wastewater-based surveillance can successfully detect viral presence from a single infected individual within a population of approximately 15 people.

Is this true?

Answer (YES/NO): NO